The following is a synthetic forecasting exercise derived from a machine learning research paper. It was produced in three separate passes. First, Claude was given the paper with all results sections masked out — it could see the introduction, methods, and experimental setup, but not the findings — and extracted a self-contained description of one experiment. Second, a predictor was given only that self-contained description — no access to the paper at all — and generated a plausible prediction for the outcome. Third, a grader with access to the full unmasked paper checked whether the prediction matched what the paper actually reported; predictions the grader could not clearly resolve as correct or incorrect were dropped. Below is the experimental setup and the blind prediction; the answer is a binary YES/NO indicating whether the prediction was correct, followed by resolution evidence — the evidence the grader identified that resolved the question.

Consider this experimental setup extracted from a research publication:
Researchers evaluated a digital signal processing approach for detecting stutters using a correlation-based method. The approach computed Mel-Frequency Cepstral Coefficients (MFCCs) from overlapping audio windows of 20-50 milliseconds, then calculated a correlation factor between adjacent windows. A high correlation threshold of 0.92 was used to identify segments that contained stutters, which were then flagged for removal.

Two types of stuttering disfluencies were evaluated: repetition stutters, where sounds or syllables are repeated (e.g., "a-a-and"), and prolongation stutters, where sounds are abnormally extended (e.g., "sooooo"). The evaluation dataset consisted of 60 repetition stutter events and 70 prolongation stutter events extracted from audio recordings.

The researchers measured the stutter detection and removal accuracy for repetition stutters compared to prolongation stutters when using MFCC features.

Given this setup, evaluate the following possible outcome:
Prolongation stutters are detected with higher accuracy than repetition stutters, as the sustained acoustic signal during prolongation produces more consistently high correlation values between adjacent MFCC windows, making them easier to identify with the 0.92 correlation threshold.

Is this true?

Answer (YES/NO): YES